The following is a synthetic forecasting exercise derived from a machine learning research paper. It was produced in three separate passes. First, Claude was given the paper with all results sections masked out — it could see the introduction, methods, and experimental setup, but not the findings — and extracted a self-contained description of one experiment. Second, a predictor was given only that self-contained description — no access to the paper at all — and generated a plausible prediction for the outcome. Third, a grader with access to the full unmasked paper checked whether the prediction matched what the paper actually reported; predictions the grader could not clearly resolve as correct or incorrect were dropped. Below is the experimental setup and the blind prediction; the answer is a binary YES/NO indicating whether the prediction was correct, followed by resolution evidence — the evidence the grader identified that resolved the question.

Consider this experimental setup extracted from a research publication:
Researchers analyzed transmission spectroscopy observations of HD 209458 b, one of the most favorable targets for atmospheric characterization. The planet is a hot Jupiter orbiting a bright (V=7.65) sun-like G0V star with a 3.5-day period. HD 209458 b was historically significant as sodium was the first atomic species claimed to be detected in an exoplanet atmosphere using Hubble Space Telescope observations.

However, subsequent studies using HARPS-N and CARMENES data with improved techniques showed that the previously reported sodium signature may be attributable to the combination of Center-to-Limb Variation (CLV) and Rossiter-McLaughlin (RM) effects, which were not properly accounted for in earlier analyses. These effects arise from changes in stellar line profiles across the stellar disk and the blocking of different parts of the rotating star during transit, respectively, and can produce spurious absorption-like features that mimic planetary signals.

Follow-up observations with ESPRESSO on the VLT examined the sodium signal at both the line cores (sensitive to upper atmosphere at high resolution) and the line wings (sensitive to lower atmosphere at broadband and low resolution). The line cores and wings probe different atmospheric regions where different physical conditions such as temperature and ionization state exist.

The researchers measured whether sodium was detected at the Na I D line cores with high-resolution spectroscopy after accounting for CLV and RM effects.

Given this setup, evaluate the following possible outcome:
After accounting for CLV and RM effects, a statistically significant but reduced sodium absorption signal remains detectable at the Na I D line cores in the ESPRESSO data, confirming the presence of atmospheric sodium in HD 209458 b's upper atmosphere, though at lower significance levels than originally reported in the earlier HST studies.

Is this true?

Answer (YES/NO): NO